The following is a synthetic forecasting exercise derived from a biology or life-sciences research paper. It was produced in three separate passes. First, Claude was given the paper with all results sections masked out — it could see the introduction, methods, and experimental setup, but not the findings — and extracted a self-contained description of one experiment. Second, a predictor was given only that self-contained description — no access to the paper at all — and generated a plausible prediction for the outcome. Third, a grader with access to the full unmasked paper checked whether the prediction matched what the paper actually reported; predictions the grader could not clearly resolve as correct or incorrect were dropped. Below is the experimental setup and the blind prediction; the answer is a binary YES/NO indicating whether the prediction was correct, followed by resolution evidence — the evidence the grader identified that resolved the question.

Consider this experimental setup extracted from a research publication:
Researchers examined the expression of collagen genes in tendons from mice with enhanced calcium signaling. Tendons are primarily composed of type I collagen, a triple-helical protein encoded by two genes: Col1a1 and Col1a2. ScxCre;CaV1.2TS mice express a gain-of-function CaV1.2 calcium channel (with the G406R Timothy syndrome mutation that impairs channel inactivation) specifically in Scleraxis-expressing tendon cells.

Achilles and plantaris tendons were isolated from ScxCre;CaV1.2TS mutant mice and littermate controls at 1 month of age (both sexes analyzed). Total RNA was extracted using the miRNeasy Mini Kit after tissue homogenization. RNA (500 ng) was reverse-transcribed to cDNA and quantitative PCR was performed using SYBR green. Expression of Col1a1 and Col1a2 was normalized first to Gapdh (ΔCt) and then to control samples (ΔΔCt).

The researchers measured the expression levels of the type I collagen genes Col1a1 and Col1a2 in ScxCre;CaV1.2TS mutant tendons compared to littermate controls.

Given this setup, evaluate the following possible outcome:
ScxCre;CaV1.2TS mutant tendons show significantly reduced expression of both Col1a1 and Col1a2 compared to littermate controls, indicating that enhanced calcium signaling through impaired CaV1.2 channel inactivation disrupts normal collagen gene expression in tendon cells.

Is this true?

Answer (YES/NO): NO